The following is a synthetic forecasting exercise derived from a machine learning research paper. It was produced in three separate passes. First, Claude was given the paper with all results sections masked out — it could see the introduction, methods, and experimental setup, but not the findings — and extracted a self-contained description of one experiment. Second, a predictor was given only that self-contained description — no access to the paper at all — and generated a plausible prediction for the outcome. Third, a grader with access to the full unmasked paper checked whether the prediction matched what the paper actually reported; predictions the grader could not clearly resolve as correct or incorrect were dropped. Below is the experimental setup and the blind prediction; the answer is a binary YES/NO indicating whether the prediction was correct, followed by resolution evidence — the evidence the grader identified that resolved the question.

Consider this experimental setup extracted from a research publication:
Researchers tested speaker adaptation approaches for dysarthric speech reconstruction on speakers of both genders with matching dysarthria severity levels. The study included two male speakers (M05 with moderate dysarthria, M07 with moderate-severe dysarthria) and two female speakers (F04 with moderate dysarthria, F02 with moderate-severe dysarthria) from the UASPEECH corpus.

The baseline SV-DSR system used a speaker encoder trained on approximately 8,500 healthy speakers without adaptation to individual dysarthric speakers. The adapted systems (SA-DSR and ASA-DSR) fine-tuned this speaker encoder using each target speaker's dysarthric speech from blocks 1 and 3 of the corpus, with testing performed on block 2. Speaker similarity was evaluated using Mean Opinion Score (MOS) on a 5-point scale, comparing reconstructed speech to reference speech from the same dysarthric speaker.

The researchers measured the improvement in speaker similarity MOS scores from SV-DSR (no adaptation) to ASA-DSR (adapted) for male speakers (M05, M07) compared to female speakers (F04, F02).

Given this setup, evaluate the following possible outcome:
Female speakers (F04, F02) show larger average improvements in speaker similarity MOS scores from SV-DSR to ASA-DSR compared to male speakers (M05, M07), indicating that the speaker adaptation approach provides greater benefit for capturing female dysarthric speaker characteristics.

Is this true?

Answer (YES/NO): YES